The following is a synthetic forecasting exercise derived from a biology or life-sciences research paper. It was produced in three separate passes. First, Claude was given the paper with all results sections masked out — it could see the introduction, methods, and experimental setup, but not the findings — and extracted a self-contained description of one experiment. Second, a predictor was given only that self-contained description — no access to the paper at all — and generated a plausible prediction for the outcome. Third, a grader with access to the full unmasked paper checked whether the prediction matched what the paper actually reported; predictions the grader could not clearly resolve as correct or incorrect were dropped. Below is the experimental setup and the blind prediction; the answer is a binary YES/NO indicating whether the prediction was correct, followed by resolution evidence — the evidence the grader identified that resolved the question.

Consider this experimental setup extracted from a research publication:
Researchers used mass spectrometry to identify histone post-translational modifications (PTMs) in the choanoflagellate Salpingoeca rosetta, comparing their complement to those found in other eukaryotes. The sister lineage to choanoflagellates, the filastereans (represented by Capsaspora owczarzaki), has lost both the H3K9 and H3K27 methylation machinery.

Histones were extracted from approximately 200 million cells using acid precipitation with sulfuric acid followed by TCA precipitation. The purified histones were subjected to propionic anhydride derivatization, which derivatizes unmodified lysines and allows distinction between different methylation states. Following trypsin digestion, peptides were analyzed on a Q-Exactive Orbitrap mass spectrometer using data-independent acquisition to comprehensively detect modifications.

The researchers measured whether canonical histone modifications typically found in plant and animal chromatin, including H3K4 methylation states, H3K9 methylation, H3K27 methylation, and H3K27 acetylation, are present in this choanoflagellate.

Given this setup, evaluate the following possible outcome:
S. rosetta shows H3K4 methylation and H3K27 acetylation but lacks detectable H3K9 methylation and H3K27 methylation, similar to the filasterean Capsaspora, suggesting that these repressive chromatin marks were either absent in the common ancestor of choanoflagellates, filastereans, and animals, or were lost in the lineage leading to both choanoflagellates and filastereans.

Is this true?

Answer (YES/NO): NO